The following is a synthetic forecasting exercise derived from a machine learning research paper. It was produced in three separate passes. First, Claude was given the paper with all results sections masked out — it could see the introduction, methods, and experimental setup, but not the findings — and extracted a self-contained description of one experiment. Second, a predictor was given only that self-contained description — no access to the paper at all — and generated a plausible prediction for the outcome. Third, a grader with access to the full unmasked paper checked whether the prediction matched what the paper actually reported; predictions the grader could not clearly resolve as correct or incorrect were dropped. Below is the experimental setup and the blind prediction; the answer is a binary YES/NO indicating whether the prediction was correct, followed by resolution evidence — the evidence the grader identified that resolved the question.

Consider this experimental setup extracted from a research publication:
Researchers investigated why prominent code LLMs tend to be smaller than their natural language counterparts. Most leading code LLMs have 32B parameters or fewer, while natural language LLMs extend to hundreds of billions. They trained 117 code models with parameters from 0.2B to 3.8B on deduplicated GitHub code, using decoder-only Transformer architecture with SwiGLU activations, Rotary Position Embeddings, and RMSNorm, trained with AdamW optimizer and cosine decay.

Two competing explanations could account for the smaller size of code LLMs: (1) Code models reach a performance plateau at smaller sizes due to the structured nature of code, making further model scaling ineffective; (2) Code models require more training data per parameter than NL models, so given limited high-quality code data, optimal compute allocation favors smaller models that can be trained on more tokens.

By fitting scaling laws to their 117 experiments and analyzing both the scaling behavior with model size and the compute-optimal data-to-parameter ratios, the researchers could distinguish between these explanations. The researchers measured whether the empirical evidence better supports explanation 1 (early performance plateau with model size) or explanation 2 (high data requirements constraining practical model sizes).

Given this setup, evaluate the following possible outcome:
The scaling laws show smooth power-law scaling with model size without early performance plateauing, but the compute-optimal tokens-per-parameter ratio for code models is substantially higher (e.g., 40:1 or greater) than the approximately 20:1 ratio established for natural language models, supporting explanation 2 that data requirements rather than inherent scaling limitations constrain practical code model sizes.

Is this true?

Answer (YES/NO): YES